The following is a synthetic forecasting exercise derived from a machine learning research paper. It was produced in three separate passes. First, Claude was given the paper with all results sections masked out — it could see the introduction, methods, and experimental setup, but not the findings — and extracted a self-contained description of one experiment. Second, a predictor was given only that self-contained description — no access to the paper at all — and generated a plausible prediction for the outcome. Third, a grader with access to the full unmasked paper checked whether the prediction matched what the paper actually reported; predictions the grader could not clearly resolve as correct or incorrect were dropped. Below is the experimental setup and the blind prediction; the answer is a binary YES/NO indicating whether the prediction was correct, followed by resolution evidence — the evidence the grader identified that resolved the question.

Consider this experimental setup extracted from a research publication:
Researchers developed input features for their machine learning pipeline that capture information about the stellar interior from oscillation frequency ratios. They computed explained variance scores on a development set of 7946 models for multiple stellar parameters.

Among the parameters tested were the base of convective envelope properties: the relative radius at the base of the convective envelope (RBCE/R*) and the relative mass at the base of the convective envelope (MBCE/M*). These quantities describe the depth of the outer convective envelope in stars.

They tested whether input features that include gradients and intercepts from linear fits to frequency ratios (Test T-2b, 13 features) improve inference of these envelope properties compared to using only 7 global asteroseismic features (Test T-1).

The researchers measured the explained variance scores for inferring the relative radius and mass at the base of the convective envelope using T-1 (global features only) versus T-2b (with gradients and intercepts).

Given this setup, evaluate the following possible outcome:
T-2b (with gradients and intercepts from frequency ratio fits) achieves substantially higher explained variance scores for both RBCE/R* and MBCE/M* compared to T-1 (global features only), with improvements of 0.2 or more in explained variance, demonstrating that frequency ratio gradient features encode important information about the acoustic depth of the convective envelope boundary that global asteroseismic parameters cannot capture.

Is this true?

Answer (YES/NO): NO